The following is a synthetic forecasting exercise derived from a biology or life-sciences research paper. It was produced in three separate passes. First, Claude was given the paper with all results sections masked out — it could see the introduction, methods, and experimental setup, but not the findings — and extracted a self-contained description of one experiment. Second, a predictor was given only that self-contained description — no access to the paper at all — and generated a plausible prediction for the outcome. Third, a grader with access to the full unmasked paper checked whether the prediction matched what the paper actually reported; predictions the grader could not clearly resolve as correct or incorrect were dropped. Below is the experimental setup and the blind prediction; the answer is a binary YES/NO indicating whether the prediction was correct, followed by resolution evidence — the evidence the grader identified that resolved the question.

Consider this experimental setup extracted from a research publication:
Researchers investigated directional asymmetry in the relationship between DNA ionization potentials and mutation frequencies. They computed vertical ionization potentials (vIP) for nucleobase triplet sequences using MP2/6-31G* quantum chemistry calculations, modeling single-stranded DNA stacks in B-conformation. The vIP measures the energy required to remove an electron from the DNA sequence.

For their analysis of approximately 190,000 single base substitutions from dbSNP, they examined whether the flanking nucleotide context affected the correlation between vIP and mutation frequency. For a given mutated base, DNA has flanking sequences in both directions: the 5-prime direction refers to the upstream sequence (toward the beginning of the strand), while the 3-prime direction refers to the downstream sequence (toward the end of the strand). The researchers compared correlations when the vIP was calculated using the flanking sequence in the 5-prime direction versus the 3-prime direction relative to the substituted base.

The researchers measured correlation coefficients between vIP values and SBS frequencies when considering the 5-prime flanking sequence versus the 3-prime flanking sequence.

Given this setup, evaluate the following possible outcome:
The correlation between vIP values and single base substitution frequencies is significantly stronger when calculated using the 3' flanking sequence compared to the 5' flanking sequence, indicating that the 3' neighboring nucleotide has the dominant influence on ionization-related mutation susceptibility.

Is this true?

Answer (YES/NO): YES